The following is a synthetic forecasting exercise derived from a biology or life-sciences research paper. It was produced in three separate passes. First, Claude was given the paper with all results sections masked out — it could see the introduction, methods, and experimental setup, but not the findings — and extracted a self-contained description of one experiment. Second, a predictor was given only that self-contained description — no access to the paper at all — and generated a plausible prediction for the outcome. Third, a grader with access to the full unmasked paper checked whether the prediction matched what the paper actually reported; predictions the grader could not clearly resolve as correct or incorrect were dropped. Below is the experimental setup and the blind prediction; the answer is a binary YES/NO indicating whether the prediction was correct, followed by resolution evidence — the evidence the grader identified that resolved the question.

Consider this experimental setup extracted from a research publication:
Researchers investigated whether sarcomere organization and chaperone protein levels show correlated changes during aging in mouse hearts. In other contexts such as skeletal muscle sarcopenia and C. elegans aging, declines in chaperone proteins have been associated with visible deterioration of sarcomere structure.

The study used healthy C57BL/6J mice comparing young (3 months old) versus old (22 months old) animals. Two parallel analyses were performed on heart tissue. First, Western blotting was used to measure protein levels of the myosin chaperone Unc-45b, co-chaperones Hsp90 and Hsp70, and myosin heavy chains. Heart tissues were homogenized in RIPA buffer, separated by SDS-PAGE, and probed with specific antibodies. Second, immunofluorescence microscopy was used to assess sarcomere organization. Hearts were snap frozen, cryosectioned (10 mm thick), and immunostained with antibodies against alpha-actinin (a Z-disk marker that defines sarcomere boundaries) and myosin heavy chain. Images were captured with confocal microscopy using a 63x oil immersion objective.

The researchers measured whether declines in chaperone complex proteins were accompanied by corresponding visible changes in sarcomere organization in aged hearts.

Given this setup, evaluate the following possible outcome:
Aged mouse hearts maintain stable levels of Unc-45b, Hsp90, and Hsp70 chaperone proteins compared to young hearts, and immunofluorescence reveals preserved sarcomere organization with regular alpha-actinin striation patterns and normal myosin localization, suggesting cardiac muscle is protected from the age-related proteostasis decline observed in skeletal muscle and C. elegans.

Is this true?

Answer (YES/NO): NO